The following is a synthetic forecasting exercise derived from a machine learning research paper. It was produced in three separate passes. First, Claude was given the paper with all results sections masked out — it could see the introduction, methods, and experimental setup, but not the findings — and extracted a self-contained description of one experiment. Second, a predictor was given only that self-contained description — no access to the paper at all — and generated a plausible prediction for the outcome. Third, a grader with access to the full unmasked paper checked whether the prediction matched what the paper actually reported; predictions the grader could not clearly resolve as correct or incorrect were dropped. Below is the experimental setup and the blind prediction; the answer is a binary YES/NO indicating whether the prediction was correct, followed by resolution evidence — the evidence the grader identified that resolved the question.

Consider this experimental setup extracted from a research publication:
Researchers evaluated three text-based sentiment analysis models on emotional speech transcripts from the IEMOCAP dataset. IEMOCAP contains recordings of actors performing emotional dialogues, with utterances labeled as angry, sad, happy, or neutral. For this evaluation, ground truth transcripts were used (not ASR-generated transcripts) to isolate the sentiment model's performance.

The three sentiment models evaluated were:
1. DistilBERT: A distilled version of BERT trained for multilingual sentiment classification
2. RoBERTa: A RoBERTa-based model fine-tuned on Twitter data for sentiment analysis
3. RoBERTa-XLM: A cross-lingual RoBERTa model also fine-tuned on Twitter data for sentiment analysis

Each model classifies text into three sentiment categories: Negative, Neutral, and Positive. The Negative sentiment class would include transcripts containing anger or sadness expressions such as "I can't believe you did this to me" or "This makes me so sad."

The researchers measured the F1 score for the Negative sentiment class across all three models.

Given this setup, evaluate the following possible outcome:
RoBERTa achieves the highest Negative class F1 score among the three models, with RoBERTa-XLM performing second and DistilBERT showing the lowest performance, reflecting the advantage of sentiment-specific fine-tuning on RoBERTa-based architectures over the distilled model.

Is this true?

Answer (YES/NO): NO